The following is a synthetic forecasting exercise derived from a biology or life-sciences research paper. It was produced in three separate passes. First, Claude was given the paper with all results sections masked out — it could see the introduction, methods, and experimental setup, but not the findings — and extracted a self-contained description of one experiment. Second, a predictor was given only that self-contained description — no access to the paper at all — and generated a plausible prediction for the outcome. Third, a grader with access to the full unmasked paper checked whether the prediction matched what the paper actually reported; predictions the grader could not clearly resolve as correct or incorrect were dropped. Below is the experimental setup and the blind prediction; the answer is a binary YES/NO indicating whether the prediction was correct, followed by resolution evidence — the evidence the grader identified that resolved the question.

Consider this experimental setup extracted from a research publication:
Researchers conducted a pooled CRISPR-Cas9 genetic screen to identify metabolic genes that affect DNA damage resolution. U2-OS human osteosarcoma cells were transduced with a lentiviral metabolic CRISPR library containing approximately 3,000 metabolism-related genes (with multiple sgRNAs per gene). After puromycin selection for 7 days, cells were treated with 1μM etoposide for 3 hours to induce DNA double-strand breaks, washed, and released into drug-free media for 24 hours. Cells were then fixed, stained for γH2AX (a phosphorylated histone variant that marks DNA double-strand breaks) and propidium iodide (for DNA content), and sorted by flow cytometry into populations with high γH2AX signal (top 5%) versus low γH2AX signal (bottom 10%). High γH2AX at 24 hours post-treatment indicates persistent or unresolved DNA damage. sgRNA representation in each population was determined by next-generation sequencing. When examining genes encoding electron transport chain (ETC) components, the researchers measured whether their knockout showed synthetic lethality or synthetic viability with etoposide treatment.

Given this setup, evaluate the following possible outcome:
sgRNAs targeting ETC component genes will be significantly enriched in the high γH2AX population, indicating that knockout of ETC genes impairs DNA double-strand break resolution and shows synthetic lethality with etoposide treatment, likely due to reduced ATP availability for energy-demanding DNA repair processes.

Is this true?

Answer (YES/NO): NO